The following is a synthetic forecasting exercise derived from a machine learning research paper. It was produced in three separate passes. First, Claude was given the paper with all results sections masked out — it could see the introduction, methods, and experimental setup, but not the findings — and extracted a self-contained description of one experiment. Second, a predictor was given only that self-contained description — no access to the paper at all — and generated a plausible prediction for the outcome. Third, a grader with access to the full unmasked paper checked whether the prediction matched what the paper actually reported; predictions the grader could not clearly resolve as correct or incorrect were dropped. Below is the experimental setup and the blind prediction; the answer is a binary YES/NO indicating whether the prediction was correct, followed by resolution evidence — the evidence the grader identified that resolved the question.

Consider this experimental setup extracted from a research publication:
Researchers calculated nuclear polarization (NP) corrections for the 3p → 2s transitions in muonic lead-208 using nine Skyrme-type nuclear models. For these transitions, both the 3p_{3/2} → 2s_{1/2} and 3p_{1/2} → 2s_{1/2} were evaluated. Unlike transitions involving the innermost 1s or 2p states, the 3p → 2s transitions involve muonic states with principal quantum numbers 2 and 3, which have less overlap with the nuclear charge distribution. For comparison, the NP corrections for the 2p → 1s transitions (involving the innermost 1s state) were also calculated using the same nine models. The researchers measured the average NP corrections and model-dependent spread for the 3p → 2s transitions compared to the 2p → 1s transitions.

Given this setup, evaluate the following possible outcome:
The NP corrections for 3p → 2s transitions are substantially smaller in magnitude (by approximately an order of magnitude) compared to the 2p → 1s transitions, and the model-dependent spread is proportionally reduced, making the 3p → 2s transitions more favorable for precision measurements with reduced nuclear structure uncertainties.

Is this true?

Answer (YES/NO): NO